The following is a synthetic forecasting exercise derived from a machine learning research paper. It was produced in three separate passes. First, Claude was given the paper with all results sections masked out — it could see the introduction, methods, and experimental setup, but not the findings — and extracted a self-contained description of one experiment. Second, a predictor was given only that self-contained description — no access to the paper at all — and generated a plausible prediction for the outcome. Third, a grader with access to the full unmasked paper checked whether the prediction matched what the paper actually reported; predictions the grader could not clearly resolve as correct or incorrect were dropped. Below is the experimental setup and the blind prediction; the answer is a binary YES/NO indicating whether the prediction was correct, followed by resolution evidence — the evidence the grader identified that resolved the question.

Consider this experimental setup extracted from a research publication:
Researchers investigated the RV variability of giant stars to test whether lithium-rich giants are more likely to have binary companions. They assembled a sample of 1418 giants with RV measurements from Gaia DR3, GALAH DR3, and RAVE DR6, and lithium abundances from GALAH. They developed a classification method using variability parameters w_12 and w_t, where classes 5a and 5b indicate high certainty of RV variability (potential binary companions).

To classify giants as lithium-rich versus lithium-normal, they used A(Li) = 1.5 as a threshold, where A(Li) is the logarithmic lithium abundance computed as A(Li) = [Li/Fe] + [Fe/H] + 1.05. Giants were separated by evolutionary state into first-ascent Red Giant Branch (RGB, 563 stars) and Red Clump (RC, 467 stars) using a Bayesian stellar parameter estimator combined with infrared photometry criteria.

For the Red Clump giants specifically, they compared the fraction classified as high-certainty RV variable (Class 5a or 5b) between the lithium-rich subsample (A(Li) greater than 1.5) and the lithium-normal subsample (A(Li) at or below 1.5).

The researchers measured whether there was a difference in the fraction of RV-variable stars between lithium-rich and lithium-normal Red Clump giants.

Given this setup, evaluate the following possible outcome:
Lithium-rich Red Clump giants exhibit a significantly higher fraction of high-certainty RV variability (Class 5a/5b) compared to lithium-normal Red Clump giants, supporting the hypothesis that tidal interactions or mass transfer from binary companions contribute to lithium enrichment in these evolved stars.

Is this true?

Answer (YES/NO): NO